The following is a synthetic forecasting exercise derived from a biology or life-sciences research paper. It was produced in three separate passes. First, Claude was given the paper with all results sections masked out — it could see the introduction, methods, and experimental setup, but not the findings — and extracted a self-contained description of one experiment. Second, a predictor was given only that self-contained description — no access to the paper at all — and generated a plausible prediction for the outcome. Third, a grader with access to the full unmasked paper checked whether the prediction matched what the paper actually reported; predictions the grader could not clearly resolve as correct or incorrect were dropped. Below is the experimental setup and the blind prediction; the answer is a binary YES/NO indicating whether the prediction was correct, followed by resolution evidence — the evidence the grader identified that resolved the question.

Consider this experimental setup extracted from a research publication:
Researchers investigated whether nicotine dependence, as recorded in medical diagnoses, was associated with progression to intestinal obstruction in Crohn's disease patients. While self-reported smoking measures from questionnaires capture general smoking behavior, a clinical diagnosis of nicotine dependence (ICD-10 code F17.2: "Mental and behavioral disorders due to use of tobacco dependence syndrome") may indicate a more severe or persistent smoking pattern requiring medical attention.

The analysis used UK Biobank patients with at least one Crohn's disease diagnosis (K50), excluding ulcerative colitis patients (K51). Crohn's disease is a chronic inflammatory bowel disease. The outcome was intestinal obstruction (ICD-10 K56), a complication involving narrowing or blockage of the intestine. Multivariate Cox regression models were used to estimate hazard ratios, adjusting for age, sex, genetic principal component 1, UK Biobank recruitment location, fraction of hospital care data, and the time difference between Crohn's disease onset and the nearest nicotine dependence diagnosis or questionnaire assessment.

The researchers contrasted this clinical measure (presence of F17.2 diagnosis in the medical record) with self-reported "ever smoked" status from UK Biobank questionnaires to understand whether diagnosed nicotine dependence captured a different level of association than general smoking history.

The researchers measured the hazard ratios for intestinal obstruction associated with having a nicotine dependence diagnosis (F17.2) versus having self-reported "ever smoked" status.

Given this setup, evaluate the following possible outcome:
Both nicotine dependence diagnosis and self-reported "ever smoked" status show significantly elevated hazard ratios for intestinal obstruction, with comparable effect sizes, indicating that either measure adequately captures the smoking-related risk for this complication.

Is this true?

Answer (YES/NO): NO